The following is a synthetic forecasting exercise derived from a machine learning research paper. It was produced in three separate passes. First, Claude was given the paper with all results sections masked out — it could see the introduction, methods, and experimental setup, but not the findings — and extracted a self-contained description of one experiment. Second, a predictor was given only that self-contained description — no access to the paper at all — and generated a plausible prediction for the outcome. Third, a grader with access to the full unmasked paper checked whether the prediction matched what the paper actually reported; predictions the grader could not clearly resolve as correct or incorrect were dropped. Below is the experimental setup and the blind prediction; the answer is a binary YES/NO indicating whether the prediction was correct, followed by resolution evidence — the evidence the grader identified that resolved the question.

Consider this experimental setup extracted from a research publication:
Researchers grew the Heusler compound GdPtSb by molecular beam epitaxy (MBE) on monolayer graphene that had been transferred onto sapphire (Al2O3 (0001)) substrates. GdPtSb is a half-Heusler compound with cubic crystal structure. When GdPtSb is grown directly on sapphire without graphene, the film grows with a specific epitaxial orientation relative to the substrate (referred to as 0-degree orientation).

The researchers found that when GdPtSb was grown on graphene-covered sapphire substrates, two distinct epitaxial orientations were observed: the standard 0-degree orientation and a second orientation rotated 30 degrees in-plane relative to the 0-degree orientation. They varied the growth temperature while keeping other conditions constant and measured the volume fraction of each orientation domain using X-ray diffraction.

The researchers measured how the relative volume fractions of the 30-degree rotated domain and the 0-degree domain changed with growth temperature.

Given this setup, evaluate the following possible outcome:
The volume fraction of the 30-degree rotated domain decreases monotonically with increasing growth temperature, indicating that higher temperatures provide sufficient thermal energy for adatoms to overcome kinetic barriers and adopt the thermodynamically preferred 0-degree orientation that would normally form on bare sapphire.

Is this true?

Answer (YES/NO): YES